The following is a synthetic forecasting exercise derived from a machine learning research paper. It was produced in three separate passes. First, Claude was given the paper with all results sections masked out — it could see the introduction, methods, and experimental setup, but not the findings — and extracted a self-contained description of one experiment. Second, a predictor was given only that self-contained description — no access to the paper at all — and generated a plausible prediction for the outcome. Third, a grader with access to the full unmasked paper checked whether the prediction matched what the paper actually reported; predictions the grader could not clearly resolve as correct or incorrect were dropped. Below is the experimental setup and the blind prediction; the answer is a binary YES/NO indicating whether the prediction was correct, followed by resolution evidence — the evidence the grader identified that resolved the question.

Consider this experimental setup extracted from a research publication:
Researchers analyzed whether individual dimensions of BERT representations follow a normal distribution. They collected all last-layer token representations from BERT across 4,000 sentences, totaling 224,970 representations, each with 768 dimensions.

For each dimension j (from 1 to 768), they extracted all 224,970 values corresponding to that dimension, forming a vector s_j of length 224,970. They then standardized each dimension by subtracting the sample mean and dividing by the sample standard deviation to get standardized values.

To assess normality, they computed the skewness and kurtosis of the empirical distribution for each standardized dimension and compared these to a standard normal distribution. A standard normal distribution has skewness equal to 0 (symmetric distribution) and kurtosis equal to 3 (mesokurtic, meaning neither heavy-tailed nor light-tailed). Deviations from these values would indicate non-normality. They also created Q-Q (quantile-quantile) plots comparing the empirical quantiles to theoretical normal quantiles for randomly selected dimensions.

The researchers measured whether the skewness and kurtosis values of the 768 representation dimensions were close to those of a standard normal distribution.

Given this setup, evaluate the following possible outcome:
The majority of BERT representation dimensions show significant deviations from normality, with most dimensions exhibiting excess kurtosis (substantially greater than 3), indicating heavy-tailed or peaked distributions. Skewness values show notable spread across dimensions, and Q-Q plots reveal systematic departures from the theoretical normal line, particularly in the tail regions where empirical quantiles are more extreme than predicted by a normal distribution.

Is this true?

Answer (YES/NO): NO